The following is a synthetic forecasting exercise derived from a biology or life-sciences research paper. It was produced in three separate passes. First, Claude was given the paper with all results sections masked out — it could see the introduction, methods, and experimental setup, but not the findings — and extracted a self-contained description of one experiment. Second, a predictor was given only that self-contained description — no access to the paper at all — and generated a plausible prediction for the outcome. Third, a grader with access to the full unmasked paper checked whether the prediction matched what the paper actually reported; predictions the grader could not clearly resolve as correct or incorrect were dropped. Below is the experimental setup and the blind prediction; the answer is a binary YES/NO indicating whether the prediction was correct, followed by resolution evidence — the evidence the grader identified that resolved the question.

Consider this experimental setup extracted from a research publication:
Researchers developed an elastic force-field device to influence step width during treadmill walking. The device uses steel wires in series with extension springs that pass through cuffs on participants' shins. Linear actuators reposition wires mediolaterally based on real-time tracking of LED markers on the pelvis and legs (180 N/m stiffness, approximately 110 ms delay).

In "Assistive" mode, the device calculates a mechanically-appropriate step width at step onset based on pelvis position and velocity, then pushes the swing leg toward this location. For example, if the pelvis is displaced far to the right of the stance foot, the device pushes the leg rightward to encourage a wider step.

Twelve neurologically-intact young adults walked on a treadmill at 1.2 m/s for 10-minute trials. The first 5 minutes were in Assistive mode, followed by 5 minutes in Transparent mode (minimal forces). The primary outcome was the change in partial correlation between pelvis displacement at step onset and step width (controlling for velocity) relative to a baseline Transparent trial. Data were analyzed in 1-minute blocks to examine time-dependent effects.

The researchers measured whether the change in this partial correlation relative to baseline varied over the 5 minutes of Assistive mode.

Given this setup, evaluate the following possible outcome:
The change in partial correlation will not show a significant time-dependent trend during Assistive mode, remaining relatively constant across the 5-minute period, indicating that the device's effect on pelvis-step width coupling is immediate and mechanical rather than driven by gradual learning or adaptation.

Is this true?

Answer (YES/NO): YES